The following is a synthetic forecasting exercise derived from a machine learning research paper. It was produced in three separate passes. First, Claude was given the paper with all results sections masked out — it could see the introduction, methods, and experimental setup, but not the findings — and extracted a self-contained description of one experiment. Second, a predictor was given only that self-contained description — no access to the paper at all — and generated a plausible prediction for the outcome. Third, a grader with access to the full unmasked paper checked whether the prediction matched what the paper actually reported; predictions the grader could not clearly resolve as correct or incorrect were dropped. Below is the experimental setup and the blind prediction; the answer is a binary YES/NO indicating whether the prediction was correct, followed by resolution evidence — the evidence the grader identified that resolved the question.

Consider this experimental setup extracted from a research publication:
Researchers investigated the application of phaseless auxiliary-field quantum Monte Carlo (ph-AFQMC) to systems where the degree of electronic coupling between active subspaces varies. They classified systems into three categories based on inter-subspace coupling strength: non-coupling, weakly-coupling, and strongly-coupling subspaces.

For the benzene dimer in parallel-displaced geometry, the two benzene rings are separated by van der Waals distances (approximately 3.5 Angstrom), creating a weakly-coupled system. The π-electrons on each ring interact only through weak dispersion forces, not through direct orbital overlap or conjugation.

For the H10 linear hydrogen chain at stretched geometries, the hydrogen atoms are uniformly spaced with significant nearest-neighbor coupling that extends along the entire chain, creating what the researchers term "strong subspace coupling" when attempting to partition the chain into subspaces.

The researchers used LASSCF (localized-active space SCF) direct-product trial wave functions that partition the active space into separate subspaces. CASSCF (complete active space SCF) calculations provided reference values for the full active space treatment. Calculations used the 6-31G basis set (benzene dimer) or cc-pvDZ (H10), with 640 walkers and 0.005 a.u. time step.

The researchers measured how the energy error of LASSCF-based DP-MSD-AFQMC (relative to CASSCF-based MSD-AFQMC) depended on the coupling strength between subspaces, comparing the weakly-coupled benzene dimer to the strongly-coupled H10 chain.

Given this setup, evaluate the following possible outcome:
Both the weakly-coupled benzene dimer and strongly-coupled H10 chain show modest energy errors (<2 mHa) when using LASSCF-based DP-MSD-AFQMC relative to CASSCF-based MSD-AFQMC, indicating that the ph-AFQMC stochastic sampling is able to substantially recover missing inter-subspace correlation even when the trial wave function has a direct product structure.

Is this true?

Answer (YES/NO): NO